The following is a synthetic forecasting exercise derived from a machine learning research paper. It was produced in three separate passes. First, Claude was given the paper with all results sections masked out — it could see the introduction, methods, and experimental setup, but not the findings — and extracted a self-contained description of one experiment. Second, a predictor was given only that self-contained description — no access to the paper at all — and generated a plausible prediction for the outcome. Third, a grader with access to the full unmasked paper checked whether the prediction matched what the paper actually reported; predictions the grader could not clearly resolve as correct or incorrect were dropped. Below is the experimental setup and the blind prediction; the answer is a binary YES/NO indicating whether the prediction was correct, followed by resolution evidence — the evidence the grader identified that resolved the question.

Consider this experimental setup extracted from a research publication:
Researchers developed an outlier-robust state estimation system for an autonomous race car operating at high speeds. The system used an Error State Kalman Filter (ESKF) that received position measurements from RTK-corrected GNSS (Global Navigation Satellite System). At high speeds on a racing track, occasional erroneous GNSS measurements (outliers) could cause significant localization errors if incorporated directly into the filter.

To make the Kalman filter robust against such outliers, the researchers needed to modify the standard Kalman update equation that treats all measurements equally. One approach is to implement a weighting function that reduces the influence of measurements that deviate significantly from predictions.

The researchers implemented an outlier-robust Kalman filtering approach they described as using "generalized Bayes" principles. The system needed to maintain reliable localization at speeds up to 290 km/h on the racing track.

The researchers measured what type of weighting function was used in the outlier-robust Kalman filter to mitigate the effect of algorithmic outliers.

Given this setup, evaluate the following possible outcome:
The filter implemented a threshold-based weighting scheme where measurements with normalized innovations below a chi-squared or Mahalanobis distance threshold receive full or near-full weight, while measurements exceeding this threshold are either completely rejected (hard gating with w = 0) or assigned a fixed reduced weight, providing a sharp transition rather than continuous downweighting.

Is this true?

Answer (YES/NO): NO